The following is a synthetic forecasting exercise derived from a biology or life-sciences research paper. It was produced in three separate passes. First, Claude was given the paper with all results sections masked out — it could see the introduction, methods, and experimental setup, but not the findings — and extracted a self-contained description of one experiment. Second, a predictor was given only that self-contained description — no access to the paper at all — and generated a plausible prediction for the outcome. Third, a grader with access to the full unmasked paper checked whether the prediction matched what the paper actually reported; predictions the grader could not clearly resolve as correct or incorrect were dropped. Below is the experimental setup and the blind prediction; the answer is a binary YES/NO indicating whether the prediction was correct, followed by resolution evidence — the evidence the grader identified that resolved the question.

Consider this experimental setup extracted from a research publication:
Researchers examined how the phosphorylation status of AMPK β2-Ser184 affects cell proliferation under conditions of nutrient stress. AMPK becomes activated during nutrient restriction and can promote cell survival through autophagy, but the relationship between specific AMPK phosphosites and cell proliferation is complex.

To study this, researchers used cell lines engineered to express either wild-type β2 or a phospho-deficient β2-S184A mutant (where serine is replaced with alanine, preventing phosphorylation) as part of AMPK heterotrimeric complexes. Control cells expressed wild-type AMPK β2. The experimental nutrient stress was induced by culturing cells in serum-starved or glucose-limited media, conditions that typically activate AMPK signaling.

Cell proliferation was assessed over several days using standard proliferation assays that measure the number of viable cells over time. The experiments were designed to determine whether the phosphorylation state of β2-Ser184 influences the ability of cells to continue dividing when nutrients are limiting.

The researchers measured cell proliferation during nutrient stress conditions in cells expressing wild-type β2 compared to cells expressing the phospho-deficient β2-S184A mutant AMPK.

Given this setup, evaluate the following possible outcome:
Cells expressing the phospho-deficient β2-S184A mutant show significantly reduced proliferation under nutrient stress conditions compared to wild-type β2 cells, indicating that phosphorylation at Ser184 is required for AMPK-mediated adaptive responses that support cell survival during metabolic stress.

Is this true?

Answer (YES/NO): NO